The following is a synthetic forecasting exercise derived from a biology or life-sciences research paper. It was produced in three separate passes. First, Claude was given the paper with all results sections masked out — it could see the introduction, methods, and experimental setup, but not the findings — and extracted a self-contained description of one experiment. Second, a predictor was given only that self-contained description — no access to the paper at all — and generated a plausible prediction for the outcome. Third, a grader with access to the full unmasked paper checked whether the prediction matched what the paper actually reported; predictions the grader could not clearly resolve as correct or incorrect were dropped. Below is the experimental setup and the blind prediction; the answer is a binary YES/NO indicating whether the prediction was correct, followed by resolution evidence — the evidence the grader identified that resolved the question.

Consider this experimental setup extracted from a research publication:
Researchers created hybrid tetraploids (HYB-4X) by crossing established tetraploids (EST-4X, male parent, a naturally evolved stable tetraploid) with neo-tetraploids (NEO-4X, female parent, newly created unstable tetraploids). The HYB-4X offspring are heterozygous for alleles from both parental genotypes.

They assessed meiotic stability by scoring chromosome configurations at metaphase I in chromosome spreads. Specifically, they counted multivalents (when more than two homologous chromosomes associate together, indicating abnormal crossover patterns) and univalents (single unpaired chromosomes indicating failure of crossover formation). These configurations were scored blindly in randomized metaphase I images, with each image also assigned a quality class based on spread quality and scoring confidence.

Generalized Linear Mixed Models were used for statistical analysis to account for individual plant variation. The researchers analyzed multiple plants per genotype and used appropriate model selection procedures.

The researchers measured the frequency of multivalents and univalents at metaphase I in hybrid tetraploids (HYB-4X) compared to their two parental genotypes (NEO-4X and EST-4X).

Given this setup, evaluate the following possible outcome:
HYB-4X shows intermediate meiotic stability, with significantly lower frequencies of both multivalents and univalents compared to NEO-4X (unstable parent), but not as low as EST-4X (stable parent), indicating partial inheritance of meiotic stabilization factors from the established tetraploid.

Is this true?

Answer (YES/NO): NO